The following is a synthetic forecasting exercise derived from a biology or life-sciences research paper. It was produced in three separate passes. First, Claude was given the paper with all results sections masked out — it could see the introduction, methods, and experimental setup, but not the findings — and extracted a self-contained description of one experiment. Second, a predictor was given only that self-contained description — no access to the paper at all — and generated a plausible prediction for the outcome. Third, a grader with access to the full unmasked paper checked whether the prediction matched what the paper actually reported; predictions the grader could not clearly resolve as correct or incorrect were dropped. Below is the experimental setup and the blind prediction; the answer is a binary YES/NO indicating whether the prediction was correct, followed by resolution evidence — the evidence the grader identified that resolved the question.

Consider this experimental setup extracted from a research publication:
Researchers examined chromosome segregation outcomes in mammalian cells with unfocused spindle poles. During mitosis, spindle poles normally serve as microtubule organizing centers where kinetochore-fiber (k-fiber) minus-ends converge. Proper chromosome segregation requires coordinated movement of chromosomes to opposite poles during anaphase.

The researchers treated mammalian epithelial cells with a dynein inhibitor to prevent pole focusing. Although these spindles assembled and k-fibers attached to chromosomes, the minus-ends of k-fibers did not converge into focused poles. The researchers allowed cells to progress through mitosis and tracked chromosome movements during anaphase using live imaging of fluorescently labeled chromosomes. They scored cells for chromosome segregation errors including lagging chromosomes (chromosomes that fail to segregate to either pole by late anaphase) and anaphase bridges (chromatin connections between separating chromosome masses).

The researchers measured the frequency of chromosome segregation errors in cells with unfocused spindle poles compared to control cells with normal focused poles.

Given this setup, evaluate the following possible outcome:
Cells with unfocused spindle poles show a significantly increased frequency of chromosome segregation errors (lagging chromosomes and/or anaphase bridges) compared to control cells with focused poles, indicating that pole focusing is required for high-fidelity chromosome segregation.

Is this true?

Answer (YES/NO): YES